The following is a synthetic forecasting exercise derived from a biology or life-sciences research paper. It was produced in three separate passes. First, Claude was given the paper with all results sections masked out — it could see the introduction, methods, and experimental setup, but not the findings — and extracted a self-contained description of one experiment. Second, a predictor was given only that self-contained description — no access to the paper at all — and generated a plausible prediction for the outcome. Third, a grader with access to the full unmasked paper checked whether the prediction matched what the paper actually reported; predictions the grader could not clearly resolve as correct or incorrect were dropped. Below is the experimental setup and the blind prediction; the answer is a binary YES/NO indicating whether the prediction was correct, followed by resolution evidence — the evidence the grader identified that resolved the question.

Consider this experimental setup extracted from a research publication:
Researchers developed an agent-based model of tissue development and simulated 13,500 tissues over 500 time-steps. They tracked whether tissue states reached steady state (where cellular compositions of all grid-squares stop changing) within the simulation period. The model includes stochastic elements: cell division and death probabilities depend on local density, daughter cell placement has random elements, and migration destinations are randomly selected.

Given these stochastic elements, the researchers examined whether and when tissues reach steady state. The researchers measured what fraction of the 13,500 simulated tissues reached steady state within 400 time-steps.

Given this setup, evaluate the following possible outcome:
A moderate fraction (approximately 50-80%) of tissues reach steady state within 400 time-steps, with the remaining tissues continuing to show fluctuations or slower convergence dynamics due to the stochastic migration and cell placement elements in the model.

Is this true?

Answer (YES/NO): YES